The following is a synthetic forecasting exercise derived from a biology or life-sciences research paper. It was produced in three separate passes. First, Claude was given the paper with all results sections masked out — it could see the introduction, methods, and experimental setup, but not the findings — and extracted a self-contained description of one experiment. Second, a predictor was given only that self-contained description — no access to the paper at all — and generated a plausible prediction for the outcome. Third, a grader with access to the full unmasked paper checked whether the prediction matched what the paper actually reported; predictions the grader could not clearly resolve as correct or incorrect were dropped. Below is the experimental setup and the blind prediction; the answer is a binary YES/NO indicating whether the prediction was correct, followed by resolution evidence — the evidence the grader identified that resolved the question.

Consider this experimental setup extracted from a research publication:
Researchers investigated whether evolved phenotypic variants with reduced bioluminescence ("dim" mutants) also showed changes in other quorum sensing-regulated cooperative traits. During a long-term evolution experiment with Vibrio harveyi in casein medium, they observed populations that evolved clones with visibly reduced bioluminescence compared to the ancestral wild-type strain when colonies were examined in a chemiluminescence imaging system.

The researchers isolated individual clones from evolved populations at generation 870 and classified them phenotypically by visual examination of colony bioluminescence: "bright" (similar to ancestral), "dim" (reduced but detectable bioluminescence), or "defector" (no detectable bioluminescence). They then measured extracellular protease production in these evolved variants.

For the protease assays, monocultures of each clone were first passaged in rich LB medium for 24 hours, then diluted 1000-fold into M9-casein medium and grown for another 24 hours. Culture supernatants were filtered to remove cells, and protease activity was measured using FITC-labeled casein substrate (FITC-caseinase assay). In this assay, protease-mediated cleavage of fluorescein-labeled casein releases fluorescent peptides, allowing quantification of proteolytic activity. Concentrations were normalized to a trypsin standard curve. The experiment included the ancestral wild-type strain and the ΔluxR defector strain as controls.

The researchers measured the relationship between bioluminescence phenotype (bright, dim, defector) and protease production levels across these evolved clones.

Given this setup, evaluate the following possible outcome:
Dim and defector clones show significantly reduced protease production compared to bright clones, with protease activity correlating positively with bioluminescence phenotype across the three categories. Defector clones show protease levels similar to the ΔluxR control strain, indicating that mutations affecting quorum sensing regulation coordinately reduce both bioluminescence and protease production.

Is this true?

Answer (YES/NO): YES